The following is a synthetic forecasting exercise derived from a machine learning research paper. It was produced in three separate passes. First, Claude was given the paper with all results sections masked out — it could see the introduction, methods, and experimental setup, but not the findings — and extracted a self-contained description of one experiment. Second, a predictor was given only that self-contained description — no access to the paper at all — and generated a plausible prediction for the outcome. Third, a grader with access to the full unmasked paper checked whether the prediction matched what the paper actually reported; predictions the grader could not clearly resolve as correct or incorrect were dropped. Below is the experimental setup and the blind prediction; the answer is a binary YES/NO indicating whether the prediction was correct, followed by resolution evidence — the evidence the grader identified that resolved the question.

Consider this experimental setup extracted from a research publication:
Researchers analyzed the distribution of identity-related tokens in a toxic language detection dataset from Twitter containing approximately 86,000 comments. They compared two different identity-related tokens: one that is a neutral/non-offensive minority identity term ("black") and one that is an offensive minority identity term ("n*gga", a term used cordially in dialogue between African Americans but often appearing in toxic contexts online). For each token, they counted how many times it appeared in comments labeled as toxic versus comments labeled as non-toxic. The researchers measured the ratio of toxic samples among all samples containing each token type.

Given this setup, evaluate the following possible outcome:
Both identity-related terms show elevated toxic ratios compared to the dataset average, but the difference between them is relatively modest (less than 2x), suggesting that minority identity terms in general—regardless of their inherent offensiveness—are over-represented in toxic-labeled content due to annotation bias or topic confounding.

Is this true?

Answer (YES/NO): NO